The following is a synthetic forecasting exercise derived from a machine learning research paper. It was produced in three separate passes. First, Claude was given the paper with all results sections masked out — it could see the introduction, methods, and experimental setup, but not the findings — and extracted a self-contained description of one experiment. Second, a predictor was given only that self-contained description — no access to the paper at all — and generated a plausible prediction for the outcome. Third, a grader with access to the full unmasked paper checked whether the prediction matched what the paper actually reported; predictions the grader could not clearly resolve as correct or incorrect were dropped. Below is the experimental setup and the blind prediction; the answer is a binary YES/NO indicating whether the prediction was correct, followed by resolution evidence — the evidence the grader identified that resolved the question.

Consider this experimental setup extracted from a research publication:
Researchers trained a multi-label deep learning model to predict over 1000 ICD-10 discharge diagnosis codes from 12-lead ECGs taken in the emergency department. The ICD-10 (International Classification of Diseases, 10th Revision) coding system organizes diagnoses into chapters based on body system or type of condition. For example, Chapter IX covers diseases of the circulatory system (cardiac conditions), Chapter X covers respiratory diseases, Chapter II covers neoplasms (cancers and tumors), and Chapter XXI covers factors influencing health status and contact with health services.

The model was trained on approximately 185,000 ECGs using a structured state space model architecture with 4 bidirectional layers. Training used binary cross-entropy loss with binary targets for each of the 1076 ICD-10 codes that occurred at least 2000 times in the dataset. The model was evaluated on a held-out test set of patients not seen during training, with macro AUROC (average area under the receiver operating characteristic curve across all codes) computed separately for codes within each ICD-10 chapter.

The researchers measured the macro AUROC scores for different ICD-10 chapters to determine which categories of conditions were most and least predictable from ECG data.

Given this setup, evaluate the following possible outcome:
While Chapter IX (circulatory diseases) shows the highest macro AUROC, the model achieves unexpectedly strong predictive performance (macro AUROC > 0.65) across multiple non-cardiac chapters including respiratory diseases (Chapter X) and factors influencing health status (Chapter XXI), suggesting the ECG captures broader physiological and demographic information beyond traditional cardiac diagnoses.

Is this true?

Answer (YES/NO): YES